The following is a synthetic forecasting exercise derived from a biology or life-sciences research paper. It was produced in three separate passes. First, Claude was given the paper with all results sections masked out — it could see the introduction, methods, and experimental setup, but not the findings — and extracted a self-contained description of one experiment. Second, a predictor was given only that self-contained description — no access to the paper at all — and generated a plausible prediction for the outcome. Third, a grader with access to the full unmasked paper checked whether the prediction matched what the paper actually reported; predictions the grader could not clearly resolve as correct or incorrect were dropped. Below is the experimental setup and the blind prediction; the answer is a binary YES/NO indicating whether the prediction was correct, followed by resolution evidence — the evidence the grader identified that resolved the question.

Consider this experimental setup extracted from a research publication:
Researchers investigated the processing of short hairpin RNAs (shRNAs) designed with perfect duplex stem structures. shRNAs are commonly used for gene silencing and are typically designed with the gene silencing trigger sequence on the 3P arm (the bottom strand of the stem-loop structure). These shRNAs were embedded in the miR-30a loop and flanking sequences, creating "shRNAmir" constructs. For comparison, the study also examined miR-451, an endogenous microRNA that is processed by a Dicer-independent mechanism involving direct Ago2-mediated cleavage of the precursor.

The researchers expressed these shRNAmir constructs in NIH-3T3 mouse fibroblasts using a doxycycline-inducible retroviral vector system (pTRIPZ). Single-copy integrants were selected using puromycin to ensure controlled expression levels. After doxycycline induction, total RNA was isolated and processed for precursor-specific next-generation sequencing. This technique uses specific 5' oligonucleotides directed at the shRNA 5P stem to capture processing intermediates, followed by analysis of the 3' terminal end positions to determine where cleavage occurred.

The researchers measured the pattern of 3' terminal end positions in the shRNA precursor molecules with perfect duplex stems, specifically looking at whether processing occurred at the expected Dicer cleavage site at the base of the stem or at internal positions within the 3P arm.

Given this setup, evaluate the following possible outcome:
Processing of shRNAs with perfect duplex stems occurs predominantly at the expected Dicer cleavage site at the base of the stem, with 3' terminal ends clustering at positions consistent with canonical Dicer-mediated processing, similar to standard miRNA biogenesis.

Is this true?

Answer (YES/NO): NO